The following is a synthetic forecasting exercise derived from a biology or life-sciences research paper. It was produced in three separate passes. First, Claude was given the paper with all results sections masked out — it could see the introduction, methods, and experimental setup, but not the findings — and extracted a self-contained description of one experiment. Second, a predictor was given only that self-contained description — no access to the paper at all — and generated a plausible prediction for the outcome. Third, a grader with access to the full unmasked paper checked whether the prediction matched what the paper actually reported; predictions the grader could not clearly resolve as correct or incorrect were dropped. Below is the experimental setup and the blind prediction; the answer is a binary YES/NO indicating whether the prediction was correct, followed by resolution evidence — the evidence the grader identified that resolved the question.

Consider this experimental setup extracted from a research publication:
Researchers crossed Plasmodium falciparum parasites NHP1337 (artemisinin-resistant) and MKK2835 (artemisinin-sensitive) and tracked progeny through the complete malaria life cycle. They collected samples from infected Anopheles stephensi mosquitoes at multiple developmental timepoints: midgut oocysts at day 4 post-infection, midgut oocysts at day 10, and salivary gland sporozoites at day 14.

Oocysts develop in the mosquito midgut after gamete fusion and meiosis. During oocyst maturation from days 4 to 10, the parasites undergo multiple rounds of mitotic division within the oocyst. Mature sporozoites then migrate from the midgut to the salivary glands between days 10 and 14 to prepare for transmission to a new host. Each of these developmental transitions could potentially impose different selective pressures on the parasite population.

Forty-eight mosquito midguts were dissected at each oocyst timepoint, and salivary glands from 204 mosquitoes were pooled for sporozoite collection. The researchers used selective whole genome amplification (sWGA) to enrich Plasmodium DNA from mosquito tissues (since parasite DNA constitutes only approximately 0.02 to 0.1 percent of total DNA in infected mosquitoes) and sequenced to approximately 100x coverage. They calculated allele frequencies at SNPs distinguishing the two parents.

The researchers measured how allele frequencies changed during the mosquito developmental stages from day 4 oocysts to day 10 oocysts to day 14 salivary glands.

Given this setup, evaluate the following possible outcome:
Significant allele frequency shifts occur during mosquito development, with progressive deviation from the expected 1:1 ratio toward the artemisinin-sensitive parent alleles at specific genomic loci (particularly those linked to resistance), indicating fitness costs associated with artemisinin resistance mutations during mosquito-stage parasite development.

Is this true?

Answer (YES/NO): NO